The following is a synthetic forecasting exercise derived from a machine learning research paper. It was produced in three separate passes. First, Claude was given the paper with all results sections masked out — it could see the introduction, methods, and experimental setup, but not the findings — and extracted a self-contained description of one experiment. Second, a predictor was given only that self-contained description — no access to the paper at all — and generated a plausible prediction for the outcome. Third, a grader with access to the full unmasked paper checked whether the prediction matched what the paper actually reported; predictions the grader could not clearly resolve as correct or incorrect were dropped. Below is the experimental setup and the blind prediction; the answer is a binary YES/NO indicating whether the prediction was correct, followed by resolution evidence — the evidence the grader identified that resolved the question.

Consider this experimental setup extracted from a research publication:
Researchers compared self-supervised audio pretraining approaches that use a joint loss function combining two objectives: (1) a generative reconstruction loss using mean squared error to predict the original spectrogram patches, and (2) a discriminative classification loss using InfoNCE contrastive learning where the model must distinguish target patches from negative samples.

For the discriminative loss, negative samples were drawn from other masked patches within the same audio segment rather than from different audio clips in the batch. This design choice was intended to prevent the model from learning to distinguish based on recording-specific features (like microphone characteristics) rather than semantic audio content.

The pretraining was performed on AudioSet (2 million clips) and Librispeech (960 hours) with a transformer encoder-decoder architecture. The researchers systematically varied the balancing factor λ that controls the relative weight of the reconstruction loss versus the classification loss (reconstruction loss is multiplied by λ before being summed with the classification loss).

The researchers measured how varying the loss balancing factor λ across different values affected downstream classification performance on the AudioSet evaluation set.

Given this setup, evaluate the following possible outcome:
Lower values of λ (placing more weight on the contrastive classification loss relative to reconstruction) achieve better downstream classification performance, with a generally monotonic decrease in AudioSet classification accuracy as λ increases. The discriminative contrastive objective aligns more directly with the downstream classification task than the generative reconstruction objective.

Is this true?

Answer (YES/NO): YES